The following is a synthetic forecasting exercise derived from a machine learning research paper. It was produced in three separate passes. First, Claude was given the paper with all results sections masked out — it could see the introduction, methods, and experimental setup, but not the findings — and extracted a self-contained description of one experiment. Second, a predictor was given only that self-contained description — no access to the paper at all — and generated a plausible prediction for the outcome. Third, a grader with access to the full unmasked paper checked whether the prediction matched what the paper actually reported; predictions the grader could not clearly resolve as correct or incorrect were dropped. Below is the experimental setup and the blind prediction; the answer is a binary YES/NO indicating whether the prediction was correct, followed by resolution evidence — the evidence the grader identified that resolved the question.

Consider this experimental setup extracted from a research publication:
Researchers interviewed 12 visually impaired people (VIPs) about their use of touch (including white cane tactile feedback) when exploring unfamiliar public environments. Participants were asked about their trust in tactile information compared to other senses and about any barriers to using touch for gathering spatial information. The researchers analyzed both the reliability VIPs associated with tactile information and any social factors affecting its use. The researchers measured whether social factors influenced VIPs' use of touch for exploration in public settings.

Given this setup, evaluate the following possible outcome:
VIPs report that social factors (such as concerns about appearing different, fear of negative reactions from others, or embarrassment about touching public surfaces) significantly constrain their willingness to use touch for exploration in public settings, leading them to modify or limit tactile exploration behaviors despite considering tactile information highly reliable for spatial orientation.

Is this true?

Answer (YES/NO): YES